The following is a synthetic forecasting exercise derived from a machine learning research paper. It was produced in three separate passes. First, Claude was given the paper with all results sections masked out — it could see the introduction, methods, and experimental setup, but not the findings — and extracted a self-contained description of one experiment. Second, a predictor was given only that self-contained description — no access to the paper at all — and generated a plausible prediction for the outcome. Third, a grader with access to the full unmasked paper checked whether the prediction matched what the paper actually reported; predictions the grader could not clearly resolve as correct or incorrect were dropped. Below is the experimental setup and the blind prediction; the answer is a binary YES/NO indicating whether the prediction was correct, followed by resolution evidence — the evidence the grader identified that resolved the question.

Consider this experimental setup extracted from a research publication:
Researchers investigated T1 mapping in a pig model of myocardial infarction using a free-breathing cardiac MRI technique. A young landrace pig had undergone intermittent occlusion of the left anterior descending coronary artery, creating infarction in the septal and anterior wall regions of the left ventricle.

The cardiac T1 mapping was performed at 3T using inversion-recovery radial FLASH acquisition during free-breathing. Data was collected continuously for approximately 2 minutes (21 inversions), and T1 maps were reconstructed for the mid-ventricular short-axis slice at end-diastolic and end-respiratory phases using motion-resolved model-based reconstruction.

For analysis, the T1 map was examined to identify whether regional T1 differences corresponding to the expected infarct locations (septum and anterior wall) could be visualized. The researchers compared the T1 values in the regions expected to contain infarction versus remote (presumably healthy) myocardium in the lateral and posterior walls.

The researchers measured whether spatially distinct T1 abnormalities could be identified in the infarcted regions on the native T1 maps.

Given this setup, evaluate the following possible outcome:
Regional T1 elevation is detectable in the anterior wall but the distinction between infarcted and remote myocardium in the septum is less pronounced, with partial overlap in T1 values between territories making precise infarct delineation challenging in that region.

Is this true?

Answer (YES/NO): NO